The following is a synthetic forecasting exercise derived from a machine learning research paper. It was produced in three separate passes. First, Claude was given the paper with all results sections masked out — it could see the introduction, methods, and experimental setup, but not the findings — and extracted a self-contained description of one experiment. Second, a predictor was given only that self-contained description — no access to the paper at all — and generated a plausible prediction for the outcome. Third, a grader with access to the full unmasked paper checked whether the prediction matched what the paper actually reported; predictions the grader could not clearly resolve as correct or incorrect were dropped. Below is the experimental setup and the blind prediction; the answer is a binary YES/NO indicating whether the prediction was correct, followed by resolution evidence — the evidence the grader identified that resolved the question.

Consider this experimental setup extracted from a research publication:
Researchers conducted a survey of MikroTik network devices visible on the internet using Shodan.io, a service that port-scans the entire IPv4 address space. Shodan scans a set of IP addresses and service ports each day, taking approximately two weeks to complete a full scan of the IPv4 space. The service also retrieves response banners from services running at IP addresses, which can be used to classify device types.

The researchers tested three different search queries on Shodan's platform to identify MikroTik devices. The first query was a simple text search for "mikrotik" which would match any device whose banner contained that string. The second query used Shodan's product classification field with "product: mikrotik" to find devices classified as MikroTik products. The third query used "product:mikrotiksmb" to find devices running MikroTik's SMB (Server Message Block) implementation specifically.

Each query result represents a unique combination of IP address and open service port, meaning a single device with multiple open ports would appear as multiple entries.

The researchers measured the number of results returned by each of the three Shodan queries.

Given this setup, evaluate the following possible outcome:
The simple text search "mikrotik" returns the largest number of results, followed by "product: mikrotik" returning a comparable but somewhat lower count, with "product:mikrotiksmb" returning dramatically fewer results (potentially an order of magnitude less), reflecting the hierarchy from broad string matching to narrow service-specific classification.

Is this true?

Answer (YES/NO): NO